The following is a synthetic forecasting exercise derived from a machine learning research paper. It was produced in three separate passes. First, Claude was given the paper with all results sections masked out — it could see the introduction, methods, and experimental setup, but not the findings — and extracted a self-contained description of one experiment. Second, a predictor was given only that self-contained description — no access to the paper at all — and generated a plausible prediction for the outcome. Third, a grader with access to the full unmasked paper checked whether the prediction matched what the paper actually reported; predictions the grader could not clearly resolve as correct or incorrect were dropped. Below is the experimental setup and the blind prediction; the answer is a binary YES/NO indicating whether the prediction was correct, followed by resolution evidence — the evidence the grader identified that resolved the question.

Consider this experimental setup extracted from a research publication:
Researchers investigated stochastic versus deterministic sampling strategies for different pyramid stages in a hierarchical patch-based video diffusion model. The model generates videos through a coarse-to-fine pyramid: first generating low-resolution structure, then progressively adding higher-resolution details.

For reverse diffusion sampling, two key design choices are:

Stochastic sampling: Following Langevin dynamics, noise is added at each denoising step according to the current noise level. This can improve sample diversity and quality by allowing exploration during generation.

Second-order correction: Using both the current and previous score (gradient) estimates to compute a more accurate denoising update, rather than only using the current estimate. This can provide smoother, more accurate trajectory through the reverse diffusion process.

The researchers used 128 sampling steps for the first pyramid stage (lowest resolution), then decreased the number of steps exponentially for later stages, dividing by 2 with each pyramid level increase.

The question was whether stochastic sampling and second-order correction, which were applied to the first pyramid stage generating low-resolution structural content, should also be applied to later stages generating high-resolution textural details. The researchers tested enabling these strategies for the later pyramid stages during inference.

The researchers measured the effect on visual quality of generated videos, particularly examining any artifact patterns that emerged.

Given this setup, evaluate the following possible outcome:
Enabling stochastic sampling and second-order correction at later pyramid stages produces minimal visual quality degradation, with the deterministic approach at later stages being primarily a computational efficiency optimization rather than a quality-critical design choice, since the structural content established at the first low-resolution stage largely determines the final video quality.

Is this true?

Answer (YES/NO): NO